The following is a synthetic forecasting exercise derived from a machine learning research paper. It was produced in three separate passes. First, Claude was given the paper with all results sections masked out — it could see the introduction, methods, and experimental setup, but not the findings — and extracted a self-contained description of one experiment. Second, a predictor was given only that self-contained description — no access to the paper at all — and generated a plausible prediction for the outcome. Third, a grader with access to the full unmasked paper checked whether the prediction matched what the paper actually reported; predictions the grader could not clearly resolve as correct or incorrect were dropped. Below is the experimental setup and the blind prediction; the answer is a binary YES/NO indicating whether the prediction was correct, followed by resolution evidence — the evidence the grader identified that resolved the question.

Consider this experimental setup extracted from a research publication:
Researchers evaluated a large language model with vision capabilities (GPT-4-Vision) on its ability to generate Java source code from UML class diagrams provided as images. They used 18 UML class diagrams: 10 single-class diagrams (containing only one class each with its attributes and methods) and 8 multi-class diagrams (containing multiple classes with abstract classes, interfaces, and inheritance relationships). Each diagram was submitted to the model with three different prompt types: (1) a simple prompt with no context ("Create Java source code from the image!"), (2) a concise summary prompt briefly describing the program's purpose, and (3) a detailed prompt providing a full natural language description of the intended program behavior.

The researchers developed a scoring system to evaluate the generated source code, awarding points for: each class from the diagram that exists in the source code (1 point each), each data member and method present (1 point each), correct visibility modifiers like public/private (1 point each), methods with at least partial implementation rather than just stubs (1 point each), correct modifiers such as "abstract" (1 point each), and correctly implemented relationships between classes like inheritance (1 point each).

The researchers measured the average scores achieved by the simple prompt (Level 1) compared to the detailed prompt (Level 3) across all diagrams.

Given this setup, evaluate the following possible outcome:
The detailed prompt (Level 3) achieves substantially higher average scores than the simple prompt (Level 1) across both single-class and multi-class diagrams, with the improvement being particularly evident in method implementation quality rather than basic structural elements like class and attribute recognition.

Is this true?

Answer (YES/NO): NO